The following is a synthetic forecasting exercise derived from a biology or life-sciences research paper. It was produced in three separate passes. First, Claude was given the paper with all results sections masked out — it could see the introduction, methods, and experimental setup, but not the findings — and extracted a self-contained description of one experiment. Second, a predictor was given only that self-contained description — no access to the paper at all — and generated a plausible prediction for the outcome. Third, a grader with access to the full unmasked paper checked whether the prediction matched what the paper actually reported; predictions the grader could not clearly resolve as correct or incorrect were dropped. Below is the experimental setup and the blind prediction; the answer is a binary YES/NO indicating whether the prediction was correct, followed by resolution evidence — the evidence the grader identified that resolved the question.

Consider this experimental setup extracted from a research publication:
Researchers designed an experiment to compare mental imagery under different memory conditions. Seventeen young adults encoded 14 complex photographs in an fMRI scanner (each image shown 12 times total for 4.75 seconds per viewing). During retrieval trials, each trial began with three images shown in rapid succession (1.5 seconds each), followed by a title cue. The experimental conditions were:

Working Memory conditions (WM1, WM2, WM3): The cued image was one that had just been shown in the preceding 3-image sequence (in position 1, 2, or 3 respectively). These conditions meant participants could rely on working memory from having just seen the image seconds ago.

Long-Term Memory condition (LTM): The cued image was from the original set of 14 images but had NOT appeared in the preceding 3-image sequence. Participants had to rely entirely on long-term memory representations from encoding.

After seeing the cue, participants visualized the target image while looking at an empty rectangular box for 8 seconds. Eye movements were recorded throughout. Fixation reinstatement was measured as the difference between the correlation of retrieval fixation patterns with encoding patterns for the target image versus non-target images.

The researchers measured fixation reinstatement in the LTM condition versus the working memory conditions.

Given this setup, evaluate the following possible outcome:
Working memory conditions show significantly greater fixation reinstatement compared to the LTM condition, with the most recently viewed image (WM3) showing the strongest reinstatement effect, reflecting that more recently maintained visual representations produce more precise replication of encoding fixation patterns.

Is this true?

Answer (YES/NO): NO